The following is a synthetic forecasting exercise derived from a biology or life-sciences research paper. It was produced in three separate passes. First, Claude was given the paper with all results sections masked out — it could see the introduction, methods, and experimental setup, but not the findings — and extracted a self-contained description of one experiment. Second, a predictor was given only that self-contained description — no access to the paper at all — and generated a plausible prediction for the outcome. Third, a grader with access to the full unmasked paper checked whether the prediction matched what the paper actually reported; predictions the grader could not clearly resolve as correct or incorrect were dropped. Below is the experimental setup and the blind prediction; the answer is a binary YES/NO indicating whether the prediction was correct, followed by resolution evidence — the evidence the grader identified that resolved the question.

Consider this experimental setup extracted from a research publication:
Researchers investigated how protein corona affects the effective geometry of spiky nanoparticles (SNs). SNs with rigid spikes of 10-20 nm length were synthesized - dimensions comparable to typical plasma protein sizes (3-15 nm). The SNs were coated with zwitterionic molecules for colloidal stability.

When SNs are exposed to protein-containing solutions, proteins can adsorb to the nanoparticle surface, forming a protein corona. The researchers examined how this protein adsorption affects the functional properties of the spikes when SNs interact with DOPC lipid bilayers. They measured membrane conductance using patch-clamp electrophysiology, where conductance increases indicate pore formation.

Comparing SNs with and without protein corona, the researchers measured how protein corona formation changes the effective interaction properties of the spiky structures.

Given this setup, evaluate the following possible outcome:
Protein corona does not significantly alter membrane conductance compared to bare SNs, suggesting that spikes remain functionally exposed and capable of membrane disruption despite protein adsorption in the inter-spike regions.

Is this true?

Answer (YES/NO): NO